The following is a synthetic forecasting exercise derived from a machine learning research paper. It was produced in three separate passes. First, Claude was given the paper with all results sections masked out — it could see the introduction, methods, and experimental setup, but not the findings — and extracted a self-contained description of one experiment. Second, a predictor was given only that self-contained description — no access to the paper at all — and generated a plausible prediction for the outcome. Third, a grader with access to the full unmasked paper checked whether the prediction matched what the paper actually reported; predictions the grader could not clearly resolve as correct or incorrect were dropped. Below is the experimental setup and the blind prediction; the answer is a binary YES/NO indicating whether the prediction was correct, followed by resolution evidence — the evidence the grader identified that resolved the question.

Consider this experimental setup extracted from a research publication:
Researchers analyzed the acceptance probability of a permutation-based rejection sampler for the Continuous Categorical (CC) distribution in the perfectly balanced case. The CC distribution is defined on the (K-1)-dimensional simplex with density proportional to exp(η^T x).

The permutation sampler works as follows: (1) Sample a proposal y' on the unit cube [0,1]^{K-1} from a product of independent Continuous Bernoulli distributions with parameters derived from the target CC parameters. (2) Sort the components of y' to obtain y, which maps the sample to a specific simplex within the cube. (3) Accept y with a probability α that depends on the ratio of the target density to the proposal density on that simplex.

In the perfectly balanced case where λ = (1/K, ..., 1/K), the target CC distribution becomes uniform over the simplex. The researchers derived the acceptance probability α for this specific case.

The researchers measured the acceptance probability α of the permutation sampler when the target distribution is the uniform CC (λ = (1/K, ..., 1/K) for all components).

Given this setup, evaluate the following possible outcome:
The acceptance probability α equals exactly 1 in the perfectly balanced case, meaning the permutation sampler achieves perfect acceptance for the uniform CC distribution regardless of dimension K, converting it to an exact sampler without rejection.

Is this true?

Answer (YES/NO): YES